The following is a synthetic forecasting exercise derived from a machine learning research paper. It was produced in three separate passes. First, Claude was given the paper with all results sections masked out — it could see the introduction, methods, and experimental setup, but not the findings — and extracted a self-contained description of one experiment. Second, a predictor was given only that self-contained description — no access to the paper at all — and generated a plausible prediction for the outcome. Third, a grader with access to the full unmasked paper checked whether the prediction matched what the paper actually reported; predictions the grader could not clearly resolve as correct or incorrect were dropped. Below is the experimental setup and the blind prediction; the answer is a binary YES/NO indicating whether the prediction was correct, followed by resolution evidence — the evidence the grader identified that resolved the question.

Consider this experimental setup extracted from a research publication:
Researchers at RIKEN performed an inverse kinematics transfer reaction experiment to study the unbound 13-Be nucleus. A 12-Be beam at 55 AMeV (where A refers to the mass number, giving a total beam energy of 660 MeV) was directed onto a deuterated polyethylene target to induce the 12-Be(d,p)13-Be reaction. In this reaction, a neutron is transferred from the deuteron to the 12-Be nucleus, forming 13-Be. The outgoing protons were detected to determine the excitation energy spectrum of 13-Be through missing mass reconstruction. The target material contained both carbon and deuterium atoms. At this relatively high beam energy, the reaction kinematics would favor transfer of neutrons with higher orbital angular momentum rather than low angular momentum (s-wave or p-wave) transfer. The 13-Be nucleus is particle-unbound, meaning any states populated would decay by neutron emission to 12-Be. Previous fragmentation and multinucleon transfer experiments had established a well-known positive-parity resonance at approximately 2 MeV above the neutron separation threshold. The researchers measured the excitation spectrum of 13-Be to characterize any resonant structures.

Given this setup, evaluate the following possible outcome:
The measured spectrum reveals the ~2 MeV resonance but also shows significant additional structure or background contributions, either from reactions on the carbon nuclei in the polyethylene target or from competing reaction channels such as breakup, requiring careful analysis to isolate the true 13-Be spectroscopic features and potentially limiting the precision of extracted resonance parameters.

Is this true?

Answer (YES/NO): YES